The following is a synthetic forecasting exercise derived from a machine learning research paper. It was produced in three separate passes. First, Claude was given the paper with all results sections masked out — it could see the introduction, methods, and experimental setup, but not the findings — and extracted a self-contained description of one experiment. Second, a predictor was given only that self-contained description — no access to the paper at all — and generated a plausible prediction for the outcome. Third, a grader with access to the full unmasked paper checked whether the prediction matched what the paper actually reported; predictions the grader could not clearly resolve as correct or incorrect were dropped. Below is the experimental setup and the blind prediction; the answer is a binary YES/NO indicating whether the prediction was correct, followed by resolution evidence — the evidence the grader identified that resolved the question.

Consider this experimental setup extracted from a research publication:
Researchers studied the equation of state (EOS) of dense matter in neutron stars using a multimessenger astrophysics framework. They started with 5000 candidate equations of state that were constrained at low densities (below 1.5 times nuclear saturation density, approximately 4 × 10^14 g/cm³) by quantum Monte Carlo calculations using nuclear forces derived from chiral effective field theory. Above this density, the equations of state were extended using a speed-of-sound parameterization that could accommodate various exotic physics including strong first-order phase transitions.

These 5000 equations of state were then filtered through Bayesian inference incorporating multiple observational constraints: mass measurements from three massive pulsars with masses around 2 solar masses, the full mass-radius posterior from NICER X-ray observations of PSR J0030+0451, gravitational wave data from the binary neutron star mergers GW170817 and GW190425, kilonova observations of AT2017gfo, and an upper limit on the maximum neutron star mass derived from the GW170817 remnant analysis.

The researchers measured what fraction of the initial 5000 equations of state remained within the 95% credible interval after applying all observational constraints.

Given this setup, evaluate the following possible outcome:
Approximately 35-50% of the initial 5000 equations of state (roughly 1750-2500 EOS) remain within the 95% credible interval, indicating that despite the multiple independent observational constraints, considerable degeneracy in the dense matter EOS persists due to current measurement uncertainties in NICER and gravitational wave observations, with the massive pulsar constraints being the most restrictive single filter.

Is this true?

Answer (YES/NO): NO